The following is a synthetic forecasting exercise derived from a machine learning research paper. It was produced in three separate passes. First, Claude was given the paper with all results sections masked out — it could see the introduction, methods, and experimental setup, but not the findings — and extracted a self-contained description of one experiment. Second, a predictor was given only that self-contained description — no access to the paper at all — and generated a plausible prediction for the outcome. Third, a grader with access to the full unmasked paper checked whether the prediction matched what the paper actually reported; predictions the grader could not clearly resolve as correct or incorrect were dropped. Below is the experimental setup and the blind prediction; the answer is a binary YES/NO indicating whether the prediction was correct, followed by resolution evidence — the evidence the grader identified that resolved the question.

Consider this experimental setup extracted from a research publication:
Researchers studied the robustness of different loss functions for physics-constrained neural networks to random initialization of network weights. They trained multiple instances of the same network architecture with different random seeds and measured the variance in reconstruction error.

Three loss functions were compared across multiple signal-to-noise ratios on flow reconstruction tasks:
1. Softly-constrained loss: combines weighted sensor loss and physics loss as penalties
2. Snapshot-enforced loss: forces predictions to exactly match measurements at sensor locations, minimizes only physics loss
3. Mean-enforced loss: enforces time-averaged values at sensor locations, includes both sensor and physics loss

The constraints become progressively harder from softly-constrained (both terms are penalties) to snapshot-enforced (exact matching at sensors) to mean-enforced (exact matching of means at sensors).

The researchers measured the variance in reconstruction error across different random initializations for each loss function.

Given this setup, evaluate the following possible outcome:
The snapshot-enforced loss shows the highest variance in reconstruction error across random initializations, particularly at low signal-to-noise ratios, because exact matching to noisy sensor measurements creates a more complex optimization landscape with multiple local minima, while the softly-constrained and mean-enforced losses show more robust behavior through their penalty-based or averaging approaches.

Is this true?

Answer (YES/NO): NO